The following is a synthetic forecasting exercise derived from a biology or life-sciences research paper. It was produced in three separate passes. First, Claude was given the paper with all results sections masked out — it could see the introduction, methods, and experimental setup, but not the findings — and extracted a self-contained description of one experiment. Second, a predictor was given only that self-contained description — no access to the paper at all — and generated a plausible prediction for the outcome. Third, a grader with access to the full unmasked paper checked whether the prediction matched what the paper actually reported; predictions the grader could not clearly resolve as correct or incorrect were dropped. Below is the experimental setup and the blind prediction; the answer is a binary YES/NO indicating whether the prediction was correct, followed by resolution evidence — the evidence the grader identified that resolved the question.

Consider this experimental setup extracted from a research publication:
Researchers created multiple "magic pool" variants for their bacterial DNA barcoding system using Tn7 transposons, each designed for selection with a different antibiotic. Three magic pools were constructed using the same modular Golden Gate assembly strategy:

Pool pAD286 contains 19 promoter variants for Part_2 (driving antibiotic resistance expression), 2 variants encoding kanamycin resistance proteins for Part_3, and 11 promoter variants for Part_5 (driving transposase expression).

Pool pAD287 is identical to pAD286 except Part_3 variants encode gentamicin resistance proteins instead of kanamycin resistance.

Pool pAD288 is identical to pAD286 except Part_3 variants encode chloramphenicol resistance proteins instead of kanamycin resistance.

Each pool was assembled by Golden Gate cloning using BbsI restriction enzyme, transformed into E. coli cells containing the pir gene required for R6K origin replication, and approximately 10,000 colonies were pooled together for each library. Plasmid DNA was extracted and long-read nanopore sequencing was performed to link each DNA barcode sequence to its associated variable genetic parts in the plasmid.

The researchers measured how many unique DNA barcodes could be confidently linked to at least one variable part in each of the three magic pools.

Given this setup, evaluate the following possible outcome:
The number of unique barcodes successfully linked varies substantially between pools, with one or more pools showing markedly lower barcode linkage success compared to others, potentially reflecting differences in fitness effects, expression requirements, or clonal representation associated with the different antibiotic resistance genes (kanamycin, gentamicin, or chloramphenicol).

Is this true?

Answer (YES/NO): YES